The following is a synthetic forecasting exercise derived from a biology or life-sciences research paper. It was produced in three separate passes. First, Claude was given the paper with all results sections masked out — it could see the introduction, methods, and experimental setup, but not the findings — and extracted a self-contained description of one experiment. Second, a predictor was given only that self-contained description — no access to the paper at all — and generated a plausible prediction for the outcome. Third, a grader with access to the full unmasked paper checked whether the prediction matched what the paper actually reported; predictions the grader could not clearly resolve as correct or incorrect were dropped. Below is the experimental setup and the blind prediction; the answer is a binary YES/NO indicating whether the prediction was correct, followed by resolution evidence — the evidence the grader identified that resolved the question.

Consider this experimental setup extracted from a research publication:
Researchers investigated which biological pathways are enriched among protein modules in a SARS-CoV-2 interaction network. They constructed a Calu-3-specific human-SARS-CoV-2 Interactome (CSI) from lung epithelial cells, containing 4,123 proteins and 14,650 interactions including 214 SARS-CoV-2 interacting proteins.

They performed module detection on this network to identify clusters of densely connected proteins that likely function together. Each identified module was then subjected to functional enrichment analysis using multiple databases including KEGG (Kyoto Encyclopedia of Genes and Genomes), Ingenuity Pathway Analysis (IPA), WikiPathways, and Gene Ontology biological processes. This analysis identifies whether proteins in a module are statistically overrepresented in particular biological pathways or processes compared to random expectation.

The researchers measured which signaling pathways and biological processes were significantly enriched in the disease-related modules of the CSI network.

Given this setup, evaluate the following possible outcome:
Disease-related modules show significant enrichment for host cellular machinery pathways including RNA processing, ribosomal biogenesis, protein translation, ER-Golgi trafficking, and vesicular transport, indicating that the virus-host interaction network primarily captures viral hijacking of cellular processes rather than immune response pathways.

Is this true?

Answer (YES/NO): NO